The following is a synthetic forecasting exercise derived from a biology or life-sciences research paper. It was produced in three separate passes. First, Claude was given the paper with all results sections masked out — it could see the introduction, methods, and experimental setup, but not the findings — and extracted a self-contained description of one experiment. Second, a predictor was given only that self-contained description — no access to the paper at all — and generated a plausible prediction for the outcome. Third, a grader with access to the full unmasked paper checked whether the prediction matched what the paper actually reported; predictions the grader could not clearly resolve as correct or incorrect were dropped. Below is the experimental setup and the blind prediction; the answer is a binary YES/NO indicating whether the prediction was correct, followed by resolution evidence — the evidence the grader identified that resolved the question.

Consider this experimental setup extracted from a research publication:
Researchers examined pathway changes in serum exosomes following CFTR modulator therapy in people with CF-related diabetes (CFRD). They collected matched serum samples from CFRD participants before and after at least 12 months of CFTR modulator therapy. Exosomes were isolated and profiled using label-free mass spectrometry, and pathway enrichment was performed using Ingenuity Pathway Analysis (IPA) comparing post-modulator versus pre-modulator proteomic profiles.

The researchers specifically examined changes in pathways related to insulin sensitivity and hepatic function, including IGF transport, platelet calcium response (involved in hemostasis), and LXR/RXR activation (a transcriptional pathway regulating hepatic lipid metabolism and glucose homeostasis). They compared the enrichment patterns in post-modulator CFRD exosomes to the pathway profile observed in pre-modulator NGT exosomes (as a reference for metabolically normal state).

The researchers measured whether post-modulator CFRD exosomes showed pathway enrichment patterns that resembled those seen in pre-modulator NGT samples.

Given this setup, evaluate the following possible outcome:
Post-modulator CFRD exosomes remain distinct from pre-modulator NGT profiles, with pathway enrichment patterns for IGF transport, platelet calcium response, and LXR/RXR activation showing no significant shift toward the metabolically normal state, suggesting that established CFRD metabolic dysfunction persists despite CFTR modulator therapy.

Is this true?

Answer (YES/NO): NO